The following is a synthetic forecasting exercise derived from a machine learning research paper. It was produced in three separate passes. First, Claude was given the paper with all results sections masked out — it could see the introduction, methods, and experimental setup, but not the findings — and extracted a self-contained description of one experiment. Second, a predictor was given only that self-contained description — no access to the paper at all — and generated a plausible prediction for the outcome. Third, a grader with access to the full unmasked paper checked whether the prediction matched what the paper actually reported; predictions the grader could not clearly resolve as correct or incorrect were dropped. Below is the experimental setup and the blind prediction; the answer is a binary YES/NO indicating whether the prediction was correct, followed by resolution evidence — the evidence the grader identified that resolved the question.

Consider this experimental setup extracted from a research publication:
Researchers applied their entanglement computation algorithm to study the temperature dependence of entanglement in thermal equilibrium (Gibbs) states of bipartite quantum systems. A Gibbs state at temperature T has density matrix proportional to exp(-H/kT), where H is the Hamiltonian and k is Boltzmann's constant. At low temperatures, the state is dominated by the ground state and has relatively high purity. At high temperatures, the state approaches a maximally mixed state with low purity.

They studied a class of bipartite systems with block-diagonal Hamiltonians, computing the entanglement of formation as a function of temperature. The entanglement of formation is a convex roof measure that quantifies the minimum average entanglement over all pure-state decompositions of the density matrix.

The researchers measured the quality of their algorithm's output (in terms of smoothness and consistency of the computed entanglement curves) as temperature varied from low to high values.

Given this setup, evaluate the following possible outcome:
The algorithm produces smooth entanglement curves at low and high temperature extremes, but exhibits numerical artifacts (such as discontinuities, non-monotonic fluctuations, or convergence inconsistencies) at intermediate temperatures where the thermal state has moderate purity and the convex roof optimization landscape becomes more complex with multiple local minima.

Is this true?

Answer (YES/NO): NO